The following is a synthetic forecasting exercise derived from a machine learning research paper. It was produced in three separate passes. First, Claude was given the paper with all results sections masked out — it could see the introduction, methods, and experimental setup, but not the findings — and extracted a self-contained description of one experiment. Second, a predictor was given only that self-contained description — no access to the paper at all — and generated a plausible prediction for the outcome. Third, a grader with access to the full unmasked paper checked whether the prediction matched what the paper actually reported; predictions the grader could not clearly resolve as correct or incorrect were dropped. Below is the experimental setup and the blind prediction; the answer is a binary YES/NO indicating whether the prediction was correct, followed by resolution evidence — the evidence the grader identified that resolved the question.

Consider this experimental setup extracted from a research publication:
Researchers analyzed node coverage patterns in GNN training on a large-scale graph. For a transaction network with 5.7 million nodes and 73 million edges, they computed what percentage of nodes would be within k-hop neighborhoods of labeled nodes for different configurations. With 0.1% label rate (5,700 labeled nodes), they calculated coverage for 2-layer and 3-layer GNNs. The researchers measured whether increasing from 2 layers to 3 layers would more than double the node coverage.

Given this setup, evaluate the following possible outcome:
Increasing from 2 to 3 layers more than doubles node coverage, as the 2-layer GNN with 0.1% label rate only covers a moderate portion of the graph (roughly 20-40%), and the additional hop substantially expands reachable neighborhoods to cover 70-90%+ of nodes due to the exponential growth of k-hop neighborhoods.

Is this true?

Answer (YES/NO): NO